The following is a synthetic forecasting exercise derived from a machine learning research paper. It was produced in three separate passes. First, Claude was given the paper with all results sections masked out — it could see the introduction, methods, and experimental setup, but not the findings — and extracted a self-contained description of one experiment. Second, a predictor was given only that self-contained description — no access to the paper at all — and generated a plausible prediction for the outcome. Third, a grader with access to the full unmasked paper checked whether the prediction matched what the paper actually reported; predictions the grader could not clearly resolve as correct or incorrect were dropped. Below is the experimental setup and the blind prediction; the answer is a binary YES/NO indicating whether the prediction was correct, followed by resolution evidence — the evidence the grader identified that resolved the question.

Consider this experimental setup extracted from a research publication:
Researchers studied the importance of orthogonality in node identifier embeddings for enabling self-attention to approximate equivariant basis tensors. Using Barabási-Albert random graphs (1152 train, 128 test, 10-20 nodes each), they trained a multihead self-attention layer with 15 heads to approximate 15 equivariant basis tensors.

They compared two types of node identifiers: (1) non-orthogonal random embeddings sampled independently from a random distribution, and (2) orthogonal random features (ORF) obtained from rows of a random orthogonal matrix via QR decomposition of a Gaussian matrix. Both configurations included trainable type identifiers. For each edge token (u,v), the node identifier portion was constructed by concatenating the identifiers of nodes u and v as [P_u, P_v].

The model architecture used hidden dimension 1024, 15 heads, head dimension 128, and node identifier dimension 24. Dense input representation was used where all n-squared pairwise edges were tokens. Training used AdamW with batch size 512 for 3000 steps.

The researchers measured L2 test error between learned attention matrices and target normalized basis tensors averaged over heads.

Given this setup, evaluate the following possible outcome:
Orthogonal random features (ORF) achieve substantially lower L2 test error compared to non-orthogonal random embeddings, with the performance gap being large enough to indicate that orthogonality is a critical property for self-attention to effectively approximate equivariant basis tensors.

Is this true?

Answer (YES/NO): YES